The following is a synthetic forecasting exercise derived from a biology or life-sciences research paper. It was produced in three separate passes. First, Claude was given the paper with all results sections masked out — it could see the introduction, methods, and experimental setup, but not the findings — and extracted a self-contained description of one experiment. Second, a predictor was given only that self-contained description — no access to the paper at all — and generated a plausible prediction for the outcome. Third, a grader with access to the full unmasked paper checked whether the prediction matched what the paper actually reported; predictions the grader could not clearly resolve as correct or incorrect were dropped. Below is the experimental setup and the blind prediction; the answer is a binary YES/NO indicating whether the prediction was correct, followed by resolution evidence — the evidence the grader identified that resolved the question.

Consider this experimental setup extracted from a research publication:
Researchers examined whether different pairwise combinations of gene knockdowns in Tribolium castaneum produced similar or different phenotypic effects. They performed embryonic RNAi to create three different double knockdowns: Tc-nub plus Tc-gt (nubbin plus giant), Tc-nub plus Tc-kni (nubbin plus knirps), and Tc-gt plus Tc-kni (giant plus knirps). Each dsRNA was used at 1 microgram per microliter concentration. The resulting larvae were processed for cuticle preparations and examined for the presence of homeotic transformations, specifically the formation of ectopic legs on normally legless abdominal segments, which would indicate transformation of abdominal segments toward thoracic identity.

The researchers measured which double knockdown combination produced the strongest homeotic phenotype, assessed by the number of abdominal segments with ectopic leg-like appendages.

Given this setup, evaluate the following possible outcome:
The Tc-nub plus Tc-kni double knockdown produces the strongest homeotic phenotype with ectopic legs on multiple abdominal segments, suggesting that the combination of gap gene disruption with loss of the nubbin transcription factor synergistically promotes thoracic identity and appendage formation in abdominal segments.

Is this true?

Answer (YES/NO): NO